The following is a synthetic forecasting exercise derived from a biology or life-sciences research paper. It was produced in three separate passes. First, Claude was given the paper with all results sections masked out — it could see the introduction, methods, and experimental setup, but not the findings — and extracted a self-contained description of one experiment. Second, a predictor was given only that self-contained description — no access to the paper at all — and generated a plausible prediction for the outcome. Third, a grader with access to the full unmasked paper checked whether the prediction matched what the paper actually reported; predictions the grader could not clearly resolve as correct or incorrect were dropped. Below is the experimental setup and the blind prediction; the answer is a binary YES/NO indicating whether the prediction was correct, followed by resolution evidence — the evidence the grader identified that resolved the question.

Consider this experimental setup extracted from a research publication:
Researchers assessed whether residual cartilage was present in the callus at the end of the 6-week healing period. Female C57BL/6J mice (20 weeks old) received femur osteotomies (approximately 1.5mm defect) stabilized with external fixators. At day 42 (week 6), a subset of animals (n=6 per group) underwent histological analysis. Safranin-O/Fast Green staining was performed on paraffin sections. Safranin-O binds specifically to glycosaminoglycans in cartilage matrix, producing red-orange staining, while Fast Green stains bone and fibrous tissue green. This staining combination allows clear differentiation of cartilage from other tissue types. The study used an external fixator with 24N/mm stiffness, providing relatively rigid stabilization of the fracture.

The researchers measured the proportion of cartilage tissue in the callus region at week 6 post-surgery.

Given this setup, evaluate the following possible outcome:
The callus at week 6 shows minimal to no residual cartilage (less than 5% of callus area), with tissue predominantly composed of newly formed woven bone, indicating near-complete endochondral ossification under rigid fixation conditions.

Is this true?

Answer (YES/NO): NO